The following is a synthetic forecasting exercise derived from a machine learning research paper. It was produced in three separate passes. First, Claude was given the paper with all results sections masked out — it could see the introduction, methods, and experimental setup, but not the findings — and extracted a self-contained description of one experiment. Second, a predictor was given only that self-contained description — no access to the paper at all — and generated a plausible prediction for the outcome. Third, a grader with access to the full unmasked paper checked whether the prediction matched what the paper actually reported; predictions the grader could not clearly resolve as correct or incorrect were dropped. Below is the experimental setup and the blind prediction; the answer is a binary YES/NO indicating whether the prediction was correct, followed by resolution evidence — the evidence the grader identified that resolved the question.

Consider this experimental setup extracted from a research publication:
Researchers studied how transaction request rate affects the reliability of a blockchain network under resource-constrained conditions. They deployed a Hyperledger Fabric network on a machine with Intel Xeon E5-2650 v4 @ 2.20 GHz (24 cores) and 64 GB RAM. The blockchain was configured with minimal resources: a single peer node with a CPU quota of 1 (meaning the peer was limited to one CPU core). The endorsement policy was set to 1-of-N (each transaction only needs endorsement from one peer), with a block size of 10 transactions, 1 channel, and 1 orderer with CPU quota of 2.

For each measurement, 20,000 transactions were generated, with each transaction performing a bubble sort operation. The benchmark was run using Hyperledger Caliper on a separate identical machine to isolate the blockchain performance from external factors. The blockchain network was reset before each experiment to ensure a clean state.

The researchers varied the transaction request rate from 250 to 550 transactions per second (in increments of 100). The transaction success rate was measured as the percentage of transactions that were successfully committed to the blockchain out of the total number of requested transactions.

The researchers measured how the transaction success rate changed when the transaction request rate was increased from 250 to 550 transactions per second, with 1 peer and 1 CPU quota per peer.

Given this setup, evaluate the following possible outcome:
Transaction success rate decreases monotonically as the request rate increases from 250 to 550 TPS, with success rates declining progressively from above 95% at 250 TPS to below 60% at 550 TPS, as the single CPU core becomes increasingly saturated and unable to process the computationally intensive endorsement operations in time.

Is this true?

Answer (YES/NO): NO